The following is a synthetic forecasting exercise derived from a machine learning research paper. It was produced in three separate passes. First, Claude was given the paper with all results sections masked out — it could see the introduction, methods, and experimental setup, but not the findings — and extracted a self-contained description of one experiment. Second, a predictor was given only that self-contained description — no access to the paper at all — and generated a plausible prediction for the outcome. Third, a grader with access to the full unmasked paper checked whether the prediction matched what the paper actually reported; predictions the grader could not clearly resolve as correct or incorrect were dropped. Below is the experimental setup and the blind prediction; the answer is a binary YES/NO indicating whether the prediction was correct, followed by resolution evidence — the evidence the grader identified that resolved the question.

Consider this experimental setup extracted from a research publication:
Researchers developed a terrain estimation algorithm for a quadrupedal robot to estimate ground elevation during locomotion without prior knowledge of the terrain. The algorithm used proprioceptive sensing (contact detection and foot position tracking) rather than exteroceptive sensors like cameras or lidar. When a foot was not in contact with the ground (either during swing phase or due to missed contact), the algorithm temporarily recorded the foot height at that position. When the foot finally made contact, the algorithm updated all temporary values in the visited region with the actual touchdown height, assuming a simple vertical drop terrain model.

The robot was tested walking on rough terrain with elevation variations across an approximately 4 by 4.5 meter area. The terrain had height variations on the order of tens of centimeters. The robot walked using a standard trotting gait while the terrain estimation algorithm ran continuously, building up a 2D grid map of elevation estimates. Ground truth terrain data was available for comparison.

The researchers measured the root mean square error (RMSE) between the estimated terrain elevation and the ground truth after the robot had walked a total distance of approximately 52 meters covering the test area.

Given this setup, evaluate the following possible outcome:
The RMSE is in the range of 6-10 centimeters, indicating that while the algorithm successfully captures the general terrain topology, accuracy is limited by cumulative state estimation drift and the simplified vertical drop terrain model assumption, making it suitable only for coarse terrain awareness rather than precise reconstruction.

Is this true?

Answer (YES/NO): NO